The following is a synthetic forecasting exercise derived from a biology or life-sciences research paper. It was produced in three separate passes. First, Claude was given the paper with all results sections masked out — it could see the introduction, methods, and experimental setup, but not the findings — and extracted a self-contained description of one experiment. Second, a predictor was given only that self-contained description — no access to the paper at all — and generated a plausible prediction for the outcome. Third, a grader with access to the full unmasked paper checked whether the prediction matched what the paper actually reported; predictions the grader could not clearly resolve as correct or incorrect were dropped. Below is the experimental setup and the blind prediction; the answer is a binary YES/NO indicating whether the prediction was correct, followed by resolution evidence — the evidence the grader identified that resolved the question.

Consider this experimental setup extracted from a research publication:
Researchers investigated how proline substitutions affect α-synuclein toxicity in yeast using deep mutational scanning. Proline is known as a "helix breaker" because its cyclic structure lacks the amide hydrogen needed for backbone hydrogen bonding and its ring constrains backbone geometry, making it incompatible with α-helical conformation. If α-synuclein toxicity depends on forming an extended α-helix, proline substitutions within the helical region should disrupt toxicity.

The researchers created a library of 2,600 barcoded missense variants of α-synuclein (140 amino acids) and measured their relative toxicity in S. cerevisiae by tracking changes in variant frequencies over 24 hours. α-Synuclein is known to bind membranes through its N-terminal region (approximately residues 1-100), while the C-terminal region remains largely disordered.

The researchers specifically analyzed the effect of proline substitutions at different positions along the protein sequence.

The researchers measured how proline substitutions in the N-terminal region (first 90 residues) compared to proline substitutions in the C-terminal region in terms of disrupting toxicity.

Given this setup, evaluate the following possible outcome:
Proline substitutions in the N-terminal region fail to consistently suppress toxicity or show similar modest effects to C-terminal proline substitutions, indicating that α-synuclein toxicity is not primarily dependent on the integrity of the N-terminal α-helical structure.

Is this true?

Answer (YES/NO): NO